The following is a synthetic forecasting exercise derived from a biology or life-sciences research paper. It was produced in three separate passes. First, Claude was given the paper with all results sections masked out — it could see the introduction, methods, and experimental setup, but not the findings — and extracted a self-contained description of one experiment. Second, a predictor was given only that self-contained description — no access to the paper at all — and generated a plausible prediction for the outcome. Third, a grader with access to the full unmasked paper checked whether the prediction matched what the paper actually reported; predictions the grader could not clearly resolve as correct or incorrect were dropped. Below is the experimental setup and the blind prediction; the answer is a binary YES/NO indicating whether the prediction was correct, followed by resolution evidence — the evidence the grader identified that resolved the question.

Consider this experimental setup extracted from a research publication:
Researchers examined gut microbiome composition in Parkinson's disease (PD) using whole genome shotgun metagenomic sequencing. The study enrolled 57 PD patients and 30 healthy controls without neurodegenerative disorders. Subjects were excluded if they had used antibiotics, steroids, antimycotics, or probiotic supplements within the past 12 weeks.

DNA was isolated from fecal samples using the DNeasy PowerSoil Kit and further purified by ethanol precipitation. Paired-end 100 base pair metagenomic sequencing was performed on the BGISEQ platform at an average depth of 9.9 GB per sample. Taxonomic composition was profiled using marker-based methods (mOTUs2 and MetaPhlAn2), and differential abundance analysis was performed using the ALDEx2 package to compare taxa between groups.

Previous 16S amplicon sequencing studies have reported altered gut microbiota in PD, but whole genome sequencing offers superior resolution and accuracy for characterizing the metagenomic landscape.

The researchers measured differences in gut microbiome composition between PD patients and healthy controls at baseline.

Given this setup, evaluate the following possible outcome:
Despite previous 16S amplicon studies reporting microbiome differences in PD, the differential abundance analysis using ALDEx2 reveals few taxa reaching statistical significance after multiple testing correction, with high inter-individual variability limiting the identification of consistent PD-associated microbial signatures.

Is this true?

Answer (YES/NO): YES